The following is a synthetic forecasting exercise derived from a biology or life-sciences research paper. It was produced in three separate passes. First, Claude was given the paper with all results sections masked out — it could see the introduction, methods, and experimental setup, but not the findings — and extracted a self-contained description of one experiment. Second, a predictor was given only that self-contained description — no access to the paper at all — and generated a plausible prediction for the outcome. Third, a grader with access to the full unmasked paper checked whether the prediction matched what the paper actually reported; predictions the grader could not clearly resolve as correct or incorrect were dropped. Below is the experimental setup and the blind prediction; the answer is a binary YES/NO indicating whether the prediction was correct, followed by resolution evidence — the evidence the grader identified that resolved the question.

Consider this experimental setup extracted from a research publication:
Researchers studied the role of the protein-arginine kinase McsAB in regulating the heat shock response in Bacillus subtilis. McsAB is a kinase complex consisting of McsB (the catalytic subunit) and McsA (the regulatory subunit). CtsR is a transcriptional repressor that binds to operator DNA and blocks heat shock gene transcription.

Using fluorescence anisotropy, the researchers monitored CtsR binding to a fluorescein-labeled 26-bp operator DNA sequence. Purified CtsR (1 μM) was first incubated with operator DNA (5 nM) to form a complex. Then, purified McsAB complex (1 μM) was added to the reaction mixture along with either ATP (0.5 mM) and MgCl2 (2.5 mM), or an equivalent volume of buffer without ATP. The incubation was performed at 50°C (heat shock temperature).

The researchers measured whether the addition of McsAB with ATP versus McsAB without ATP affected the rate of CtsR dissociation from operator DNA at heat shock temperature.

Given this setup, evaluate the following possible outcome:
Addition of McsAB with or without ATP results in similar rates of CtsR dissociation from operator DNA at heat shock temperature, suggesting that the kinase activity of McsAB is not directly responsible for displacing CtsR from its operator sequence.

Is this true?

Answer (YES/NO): NO